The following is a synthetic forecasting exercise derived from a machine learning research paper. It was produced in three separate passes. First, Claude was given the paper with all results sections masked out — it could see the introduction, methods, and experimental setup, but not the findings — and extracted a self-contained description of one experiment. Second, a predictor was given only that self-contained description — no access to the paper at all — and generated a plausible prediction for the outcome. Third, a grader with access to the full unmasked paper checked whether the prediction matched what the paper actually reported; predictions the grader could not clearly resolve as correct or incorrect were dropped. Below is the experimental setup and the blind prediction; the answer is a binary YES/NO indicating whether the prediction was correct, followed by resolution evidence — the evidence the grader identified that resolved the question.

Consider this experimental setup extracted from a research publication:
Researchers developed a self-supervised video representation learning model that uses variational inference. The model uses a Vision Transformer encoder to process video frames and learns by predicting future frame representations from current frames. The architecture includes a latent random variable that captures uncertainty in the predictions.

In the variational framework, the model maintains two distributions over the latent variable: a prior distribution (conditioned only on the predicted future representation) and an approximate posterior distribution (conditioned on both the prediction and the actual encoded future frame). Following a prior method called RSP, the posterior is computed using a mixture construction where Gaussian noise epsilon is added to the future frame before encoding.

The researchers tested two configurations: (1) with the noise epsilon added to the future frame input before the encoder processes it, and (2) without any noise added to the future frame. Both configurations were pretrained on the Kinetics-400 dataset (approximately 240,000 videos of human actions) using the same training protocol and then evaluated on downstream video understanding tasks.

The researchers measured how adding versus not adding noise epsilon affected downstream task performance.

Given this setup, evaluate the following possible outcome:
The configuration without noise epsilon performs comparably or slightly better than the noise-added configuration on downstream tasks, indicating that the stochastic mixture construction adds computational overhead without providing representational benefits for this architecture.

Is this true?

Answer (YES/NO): NO